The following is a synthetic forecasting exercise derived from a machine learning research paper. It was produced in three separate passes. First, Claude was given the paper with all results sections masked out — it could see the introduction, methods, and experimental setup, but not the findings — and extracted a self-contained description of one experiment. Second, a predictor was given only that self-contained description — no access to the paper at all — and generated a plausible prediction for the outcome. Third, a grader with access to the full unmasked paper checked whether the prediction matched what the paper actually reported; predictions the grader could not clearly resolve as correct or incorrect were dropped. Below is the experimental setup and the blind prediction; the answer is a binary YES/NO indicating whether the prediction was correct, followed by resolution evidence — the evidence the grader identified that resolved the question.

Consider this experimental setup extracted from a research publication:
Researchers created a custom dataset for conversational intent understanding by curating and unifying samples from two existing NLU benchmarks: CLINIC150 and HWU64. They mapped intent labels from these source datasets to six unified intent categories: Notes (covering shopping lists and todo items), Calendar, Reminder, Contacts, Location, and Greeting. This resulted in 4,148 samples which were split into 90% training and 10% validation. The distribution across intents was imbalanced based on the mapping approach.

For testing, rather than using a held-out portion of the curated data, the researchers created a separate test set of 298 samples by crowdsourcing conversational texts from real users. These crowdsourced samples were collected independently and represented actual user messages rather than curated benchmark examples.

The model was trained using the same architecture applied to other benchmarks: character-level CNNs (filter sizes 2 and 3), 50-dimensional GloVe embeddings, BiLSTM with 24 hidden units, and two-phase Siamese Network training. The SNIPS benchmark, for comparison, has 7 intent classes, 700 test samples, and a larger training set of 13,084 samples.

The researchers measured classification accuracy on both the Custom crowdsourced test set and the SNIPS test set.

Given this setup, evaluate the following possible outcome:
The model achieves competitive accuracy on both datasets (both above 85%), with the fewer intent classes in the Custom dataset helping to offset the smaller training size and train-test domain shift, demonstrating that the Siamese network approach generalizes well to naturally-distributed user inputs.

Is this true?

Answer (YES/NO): YES